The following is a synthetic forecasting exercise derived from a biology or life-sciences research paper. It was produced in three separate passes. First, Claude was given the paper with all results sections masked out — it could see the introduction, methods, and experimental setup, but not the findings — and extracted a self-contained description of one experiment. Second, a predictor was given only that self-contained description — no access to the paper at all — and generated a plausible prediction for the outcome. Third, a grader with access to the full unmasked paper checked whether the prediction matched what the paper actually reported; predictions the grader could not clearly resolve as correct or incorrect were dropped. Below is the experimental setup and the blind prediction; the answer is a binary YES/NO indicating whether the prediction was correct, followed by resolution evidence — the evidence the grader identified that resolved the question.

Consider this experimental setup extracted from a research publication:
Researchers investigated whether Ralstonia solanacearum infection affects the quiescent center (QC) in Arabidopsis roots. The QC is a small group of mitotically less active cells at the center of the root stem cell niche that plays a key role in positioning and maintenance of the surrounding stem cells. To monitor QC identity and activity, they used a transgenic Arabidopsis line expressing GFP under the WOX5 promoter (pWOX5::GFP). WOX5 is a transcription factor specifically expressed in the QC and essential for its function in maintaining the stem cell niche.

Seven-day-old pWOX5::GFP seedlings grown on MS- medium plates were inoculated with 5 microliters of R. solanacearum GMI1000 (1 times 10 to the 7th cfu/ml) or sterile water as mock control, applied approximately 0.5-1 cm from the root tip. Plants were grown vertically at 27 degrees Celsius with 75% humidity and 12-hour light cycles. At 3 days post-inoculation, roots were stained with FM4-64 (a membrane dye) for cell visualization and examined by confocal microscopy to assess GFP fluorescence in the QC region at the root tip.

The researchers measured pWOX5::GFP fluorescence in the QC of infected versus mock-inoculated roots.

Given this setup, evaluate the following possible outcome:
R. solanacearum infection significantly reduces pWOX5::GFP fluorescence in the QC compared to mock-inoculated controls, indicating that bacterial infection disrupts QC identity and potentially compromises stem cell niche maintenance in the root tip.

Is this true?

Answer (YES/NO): YES